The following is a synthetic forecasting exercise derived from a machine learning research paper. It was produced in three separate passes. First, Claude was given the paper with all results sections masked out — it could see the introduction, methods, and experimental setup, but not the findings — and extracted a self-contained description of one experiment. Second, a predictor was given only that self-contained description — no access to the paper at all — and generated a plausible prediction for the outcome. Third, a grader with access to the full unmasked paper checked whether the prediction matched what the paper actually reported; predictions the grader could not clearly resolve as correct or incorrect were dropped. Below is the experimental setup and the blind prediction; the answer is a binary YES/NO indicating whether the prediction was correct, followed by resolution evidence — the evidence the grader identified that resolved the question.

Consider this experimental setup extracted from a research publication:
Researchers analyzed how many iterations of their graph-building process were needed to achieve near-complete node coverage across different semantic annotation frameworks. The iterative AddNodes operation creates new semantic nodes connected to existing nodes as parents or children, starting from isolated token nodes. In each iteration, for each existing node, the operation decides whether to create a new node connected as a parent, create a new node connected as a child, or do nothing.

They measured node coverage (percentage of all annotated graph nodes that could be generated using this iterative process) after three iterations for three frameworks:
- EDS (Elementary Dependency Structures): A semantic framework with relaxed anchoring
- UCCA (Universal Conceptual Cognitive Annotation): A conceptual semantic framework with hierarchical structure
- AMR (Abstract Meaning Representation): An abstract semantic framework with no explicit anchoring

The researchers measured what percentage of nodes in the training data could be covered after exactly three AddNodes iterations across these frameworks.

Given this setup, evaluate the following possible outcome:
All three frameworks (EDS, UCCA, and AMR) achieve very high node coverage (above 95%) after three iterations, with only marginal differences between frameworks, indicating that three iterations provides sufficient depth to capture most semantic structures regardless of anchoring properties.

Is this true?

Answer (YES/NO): YES